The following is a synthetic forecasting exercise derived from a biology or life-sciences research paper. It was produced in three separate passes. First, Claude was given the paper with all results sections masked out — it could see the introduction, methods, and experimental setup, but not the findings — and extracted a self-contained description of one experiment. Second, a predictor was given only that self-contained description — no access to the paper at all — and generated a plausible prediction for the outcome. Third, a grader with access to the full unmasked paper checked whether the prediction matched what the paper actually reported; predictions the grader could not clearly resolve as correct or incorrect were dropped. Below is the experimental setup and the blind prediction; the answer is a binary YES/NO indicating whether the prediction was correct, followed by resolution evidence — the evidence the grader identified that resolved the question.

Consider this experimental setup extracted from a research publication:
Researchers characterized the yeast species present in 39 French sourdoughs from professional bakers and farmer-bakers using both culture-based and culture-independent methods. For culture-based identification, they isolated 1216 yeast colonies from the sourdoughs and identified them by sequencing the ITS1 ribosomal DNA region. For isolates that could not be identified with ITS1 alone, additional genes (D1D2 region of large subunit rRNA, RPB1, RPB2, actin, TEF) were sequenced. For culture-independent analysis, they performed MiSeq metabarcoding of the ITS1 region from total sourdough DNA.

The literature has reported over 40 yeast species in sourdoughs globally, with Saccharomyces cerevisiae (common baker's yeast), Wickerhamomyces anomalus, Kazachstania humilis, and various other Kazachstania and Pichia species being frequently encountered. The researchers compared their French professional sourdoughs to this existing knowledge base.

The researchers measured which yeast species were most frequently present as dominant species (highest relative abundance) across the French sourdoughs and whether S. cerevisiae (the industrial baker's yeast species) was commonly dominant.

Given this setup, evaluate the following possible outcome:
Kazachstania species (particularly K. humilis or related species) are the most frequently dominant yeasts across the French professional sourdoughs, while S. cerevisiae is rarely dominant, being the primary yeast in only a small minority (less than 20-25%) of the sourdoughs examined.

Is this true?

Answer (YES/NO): YES